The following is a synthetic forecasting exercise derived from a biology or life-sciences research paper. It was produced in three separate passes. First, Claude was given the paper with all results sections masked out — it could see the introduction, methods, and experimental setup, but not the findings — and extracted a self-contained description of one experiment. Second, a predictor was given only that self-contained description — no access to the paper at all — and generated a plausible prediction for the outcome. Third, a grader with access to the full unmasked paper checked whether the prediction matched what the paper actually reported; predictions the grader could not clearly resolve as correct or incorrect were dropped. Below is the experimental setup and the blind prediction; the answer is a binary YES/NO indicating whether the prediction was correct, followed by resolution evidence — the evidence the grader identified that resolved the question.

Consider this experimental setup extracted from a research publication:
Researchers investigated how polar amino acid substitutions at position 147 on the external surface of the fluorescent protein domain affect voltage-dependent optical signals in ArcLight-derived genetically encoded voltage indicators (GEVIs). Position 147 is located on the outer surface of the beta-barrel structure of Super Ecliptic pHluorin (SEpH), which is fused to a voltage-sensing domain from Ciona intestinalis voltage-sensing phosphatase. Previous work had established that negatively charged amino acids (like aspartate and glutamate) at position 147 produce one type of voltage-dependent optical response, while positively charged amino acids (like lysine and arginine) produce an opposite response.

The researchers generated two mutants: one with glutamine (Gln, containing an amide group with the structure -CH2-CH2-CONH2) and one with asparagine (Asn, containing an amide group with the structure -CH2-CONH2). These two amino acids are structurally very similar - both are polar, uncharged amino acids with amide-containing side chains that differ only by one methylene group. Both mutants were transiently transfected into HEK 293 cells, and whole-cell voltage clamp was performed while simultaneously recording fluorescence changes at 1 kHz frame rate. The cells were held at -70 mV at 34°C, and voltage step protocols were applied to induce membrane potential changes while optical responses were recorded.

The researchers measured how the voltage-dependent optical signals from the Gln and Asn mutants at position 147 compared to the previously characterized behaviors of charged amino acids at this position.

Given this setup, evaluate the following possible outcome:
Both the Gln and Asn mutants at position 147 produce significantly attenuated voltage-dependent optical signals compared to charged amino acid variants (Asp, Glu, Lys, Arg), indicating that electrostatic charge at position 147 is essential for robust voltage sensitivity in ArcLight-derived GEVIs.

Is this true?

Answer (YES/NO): NO